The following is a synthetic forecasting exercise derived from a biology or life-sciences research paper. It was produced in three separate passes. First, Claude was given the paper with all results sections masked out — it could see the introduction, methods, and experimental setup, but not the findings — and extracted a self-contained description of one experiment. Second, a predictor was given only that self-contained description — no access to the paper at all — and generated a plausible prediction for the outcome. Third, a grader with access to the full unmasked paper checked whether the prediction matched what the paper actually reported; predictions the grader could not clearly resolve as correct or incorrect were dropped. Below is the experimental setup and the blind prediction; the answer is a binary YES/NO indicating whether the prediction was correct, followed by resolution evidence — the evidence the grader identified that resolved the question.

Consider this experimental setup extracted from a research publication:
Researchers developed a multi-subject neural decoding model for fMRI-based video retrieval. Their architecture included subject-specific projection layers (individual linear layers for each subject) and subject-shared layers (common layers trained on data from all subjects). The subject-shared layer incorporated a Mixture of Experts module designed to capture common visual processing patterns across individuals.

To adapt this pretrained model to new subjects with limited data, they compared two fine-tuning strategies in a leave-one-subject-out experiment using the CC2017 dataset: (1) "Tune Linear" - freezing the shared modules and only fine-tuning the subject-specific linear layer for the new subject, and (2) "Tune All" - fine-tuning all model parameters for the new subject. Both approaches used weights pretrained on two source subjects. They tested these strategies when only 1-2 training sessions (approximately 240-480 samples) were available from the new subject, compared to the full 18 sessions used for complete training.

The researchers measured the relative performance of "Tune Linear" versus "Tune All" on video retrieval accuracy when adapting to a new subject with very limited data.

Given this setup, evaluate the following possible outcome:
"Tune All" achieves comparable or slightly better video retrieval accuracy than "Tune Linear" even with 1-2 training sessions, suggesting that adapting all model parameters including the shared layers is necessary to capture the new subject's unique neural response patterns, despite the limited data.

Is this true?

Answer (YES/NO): NO